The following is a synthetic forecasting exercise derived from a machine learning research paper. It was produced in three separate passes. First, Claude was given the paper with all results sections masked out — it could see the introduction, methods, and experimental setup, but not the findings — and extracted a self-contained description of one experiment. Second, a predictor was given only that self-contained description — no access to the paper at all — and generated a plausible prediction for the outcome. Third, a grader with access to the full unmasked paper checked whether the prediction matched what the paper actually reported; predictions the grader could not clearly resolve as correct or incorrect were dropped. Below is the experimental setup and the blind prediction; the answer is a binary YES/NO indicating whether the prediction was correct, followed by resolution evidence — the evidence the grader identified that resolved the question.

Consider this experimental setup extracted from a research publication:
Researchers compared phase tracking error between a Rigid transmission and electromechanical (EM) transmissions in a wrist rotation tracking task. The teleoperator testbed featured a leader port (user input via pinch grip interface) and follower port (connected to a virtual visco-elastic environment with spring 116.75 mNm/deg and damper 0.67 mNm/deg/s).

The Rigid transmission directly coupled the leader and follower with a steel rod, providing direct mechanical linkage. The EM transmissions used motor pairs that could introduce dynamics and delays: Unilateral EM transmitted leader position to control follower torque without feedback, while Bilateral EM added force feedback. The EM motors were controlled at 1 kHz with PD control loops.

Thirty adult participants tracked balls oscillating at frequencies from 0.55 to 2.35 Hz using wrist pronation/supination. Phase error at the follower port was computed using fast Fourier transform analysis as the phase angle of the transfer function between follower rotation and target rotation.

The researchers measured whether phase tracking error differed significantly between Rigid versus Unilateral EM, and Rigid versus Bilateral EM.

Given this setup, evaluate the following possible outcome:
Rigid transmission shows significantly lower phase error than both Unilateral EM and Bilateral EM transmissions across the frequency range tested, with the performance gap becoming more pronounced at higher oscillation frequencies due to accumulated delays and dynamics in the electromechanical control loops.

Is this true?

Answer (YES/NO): NO